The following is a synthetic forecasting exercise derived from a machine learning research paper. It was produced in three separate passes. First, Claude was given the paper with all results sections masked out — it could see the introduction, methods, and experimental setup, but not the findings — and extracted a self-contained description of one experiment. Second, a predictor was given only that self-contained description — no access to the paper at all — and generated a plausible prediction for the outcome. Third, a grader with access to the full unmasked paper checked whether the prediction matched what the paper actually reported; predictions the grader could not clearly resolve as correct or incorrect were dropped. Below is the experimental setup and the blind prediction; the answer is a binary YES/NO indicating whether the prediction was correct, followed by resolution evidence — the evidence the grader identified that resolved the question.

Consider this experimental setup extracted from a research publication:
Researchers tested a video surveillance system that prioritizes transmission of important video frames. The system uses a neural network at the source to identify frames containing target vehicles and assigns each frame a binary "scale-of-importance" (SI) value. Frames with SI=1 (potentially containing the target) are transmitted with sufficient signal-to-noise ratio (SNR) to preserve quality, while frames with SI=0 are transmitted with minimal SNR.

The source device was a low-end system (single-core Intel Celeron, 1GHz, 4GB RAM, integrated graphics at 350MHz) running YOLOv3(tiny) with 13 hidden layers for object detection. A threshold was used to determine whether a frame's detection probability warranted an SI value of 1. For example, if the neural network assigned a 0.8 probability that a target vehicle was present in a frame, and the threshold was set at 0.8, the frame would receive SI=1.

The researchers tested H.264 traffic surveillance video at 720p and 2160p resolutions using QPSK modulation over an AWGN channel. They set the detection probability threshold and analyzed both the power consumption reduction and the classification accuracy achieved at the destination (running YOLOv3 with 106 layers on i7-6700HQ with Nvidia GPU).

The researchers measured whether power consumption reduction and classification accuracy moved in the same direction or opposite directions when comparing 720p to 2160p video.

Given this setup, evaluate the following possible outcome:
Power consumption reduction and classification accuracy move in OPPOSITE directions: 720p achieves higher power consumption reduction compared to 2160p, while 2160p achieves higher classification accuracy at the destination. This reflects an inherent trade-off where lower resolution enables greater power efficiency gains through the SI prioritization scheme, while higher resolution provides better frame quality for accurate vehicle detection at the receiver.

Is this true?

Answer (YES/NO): NO